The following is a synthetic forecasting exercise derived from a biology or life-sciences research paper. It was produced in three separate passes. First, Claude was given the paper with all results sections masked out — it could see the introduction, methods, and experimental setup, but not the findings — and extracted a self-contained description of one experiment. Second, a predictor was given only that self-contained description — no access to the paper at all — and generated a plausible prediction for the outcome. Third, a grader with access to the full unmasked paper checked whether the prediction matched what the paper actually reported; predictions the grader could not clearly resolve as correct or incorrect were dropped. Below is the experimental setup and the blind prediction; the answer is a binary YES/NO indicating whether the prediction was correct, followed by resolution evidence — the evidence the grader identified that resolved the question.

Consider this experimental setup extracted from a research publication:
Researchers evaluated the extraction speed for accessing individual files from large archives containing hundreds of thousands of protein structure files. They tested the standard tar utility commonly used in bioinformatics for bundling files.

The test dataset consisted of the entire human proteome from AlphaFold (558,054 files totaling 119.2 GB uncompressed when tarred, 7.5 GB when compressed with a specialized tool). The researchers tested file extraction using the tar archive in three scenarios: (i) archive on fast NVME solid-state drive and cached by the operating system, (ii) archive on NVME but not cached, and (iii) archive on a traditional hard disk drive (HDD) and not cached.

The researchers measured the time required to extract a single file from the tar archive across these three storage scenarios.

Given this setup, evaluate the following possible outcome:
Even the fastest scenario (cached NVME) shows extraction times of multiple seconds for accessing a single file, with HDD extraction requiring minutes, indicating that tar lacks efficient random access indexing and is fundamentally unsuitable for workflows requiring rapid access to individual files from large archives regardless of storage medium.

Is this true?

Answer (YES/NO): NO